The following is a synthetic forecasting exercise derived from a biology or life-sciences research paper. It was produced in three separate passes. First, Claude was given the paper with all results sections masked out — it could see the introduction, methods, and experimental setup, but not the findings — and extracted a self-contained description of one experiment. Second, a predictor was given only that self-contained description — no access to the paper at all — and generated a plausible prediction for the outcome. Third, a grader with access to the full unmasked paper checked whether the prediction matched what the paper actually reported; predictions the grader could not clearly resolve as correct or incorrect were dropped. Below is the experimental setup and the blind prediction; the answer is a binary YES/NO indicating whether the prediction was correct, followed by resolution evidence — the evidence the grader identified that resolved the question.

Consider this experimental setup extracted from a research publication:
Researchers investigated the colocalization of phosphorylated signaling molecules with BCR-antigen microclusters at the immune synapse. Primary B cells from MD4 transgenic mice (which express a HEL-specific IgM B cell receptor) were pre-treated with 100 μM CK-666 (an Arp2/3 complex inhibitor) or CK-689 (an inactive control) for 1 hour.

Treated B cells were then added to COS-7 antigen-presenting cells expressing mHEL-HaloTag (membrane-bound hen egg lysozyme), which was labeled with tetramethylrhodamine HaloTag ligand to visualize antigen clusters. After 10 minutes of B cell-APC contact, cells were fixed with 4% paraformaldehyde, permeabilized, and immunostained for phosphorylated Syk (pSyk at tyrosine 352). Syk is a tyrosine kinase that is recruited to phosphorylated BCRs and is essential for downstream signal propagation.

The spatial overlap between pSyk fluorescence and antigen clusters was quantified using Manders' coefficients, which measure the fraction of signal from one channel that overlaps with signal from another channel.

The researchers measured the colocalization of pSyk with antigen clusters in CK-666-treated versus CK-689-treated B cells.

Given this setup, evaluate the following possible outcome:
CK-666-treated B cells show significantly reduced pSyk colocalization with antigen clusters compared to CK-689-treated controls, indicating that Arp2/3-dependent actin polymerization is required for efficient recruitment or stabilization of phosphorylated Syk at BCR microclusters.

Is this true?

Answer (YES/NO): NO